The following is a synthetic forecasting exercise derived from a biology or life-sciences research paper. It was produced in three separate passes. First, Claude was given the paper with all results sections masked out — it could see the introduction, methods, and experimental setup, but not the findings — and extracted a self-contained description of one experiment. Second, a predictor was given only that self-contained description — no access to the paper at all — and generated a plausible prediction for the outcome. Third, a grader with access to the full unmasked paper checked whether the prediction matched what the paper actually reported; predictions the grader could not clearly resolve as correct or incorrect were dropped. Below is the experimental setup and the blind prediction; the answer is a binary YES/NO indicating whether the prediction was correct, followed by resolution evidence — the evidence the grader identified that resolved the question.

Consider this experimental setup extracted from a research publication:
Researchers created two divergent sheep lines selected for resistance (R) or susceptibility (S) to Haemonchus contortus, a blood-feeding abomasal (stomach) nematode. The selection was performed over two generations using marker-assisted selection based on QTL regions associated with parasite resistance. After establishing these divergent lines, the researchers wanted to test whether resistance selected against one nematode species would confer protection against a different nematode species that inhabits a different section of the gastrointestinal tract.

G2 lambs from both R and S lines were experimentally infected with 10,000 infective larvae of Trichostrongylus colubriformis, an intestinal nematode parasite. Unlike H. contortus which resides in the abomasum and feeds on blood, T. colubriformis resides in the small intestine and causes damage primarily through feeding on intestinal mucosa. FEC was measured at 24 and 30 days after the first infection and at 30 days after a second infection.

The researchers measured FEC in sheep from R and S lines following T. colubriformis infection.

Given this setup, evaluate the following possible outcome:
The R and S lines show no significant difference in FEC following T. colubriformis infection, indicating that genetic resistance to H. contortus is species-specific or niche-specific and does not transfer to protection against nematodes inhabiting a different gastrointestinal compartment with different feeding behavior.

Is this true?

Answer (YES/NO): NO